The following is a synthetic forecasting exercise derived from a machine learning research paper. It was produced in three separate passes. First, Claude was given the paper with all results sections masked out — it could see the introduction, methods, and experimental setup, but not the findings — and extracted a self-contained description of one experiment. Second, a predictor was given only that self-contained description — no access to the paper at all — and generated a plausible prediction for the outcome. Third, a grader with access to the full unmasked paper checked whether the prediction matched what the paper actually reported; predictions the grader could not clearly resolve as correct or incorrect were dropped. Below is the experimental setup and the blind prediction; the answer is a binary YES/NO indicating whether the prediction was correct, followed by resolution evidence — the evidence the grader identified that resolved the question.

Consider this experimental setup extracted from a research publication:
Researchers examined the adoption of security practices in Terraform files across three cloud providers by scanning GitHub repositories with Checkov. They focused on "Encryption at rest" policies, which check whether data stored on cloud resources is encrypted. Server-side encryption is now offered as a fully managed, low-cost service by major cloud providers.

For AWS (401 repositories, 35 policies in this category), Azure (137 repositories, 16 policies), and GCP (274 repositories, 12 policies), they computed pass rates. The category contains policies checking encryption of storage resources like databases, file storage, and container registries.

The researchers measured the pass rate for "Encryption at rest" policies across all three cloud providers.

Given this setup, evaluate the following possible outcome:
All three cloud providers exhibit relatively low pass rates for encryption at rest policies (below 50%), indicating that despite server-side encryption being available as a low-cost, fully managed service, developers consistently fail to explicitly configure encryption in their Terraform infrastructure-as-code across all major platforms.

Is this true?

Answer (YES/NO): YES